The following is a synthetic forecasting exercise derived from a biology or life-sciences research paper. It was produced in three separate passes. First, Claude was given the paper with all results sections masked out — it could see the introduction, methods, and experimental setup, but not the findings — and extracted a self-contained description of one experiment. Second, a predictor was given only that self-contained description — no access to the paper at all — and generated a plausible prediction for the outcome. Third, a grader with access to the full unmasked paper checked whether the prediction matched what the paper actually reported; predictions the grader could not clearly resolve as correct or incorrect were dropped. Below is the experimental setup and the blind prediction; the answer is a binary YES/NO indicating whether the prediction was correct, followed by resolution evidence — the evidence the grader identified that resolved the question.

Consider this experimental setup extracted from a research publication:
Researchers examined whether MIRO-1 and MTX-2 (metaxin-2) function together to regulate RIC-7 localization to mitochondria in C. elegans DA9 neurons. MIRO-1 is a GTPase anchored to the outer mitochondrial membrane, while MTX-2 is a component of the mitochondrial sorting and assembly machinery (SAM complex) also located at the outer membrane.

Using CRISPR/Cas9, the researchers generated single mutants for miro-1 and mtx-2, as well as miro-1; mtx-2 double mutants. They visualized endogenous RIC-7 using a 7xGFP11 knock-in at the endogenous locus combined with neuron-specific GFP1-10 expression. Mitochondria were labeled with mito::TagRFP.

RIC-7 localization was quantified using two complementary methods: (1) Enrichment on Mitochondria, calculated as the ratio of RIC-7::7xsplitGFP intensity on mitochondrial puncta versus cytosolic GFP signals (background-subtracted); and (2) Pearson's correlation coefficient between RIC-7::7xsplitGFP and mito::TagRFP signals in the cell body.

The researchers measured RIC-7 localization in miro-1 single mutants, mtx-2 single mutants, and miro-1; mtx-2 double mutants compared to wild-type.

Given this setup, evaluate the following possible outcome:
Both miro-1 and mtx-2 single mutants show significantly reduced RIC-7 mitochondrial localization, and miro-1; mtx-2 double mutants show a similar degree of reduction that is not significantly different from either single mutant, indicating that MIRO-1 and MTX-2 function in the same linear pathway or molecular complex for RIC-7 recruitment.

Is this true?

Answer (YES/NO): NO